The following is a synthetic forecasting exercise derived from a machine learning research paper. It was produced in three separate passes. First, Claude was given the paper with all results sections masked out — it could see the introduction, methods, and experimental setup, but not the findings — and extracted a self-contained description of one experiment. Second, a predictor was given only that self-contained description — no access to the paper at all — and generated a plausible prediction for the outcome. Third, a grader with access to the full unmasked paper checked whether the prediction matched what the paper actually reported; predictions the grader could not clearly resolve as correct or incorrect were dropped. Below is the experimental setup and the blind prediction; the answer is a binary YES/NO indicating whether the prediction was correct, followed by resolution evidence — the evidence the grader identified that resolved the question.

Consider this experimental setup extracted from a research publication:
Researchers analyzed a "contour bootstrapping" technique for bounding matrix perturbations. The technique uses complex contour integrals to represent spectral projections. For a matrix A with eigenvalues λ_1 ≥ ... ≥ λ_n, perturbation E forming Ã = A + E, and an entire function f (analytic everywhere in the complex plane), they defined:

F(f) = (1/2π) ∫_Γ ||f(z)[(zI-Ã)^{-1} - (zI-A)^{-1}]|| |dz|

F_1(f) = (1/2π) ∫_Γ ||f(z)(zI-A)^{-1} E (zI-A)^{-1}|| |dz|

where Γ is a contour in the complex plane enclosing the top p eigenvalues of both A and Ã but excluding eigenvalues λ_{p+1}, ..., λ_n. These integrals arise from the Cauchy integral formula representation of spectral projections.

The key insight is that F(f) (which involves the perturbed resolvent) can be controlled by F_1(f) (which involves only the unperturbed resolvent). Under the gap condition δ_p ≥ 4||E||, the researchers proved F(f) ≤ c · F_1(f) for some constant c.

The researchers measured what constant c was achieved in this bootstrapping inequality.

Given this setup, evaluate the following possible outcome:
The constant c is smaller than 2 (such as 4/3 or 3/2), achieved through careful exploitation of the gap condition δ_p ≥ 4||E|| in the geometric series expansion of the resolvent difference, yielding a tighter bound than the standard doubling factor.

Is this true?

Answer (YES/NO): NO